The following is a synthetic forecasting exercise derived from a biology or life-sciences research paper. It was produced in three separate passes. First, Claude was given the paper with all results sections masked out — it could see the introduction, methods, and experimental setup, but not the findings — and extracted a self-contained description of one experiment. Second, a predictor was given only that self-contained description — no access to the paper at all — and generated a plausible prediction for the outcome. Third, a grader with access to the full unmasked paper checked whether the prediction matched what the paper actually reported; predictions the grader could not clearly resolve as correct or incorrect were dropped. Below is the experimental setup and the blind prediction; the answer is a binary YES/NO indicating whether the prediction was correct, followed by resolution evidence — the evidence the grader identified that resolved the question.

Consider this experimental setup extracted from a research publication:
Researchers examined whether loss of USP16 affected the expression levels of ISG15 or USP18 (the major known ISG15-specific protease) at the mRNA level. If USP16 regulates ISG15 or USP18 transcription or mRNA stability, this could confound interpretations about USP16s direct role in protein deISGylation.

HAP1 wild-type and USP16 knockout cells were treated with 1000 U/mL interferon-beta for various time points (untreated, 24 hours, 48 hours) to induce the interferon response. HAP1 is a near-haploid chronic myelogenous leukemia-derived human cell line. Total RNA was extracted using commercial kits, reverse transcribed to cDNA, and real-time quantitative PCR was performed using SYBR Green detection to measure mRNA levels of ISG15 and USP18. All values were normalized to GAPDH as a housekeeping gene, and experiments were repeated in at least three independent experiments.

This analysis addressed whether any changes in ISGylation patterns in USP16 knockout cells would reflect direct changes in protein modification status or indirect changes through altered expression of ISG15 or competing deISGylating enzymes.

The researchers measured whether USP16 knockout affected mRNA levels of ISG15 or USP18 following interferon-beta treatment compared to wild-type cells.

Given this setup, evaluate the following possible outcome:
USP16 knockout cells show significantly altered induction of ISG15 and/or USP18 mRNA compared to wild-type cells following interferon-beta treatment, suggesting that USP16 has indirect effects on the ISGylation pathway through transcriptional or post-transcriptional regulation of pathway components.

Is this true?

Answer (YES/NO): NO